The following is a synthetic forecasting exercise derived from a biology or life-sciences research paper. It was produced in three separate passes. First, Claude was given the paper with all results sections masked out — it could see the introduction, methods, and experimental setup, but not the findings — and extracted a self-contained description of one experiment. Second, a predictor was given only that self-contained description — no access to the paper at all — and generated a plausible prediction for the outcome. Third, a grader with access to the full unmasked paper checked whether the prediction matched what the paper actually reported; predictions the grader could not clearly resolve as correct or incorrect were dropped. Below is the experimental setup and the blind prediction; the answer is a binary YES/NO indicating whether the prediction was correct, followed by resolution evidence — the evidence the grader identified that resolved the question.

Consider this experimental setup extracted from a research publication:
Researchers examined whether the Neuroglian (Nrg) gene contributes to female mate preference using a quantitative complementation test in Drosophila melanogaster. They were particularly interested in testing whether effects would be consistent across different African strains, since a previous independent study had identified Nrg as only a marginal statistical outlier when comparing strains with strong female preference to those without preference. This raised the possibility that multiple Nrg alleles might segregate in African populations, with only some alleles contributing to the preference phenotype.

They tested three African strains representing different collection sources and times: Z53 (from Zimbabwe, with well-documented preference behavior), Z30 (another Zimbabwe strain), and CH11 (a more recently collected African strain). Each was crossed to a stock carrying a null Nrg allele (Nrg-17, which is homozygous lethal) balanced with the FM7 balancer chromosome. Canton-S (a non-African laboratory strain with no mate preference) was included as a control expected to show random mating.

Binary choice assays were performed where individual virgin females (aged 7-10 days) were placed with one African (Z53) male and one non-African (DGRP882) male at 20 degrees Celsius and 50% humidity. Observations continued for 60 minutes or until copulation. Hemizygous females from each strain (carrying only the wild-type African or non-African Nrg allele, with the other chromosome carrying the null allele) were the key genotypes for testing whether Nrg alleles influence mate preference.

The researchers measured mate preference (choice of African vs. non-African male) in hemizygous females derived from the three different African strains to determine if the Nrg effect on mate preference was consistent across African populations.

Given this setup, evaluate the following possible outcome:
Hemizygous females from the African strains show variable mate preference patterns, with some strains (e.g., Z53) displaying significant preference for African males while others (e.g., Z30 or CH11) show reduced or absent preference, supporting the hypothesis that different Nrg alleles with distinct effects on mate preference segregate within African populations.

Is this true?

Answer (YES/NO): NO